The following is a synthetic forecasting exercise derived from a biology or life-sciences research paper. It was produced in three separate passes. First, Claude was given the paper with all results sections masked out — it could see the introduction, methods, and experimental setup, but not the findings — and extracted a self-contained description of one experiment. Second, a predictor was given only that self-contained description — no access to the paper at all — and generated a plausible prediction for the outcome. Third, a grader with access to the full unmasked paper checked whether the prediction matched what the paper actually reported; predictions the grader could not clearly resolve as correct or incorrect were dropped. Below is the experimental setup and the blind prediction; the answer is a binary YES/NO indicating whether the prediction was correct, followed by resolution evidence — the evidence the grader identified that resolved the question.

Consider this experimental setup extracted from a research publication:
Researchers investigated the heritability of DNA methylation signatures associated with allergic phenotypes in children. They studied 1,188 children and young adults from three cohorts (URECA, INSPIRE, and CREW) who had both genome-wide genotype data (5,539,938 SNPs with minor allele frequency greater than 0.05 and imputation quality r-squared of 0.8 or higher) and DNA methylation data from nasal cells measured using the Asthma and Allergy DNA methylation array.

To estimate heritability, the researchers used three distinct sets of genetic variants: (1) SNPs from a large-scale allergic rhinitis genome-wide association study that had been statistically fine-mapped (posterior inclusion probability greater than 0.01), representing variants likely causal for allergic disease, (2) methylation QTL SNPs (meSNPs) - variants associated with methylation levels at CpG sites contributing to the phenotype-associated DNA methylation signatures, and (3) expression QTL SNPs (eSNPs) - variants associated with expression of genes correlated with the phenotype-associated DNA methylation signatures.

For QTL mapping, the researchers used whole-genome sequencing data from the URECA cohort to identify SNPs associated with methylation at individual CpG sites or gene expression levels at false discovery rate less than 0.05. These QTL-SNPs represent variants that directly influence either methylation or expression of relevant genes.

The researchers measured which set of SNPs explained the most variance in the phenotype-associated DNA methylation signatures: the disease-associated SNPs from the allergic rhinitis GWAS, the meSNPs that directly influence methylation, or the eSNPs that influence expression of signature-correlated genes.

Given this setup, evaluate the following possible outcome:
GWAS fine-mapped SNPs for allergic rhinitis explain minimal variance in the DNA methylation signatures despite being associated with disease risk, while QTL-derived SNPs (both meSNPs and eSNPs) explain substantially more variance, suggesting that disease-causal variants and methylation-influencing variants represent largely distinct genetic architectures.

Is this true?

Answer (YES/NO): NO